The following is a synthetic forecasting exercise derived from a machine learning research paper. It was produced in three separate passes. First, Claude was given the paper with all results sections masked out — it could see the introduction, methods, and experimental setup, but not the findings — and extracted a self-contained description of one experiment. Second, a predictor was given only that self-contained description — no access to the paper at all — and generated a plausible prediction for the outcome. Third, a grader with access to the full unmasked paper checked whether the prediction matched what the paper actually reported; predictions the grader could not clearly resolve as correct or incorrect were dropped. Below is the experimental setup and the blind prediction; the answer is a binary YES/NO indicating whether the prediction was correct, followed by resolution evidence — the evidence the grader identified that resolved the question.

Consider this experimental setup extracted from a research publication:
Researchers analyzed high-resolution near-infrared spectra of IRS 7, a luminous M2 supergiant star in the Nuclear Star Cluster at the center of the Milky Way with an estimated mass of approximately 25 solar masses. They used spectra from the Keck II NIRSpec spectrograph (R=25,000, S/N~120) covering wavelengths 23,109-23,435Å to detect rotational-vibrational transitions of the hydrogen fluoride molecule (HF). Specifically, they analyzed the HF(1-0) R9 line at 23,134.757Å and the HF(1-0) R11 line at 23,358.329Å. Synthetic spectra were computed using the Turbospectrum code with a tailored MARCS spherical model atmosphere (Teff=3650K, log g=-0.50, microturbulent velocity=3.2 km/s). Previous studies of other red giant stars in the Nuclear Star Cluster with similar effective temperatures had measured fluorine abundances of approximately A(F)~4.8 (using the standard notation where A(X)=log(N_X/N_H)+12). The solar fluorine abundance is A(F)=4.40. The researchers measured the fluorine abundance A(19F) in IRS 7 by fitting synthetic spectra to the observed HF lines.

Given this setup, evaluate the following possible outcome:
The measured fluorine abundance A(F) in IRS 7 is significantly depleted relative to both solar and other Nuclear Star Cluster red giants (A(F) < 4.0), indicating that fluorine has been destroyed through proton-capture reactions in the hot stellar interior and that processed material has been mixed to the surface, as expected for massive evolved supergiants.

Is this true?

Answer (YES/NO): YES